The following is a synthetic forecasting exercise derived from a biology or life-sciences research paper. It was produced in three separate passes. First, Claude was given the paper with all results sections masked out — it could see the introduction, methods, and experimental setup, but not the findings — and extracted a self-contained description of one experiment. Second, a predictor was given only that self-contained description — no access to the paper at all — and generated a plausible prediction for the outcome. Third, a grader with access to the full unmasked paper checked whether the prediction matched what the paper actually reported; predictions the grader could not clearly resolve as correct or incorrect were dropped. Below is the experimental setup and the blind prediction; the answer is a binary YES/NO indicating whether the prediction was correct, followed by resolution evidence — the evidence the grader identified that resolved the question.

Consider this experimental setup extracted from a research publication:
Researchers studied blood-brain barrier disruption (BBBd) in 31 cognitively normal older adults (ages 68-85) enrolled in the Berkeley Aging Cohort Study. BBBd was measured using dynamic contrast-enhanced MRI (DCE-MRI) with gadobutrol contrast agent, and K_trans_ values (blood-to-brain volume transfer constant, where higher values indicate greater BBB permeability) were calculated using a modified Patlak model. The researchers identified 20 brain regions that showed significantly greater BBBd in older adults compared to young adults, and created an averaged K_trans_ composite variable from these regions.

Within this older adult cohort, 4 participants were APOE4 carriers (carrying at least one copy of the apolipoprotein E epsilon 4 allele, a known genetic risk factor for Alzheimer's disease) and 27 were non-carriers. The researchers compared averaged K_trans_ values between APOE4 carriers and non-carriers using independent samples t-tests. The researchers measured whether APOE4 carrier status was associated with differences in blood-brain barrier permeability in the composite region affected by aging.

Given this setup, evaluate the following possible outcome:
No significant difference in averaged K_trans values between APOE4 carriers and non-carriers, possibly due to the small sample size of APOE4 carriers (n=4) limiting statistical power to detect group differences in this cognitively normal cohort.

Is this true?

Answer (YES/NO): NO